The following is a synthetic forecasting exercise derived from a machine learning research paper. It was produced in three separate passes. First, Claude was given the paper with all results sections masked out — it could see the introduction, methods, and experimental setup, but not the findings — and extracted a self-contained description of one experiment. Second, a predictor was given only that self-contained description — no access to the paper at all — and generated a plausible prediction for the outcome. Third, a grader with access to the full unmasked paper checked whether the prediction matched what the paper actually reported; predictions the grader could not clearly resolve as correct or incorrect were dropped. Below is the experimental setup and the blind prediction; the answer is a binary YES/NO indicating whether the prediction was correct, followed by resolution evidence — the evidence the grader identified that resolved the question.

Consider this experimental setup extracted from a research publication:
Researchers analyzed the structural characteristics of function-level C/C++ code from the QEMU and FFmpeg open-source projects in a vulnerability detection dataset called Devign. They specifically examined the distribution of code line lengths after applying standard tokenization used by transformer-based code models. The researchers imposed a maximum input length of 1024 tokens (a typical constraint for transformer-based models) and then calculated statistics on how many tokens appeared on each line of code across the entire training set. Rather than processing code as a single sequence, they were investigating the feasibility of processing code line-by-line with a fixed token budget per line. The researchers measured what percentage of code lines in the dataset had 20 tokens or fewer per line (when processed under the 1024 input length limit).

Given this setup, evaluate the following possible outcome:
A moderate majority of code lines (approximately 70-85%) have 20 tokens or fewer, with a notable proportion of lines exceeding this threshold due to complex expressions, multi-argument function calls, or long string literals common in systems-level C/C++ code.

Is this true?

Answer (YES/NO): NO